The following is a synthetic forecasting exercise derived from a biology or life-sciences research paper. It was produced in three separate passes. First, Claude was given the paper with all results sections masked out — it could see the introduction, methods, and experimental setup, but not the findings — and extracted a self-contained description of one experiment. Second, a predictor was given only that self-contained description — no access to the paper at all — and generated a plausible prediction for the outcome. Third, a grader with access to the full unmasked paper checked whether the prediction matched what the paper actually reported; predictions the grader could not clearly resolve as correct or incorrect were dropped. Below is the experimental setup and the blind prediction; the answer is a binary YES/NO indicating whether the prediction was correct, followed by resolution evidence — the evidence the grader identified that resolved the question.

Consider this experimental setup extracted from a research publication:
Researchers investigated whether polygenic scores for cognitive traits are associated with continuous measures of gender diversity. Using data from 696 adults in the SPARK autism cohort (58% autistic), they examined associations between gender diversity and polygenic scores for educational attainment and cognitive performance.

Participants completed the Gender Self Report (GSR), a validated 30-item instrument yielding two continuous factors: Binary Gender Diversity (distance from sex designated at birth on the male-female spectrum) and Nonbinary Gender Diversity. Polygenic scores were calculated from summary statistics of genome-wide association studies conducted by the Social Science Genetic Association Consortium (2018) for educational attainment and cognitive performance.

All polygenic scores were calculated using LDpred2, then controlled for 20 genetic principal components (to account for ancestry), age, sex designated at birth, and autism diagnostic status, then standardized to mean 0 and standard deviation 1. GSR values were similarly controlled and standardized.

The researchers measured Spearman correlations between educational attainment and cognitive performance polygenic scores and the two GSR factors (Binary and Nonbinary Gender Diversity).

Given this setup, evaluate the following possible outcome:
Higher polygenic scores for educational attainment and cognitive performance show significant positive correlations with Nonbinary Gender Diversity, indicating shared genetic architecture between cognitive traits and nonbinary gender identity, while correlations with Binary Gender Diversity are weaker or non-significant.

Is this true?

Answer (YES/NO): NO